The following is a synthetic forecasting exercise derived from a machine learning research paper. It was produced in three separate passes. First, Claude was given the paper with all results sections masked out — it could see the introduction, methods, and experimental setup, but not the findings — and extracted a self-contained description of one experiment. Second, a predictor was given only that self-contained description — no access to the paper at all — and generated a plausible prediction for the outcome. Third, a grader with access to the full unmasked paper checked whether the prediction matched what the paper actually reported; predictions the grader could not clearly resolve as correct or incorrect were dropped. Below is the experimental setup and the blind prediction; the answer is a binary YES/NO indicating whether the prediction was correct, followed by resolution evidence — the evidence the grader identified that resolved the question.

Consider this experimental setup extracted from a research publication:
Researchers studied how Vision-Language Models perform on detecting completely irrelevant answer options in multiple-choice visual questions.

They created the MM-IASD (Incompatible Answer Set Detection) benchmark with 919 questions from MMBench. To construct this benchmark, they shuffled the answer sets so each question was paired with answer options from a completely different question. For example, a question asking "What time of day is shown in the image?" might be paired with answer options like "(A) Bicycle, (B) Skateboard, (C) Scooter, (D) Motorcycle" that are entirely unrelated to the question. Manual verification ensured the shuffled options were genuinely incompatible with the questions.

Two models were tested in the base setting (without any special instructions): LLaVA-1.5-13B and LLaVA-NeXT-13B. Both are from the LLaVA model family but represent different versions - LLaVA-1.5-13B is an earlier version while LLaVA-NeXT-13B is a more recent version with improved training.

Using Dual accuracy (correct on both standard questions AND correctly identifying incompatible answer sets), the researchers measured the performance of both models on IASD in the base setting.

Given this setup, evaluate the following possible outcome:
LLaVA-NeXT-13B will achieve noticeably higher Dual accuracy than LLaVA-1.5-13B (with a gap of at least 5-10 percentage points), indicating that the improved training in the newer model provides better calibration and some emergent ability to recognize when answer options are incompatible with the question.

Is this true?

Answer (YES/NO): YES